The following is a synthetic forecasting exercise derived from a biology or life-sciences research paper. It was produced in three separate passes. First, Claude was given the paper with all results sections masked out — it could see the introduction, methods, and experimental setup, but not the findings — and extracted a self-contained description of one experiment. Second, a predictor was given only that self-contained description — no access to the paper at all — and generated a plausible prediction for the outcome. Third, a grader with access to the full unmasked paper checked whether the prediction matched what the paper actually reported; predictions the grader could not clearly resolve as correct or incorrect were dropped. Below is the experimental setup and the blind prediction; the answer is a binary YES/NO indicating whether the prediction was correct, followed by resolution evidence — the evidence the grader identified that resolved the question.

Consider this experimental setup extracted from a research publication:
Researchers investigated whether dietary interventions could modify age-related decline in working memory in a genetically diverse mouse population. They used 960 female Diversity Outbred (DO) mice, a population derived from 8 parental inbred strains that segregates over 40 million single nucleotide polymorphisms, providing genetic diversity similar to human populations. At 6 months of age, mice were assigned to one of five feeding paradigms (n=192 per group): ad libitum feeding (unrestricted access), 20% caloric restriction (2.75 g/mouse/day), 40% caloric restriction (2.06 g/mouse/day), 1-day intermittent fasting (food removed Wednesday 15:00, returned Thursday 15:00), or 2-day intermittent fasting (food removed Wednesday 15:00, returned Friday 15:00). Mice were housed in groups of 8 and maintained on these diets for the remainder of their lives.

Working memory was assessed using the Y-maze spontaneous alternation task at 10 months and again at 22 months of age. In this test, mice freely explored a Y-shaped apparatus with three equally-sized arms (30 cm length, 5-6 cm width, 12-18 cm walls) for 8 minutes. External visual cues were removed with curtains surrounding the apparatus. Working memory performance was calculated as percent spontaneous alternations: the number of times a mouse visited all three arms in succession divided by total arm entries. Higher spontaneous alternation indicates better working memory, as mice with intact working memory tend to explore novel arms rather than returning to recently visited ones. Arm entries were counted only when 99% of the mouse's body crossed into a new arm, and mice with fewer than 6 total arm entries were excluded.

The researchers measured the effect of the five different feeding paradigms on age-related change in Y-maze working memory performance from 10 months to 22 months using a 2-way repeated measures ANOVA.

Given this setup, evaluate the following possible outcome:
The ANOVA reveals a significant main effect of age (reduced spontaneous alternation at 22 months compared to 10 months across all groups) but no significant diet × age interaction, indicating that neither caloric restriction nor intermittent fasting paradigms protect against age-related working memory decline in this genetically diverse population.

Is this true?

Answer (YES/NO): NO